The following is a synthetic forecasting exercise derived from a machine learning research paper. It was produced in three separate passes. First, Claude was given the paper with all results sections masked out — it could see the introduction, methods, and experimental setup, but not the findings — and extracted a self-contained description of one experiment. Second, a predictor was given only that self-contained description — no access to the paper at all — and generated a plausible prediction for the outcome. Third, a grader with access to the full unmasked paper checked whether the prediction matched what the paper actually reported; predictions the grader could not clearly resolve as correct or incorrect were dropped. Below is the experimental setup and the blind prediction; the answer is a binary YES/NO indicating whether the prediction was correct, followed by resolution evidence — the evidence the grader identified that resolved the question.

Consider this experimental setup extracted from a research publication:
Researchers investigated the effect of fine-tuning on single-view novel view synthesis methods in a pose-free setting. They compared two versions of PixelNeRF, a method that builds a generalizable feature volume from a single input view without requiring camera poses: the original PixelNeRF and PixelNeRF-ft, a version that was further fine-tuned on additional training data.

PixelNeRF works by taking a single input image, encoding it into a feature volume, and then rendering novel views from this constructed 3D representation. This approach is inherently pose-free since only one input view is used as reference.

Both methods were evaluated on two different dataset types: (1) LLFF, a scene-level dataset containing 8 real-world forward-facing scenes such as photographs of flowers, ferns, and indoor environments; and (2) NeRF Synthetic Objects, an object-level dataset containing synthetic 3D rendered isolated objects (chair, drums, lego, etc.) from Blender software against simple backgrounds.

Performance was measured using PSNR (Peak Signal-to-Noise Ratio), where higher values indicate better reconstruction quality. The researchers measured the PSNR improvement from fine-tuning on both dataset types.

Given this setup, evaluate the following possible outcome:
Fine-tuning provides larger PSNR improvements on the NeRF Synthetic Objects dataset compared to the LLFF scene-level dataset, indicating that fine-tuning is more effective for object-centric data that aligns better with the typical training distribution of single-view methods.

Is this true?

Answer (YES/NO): NO